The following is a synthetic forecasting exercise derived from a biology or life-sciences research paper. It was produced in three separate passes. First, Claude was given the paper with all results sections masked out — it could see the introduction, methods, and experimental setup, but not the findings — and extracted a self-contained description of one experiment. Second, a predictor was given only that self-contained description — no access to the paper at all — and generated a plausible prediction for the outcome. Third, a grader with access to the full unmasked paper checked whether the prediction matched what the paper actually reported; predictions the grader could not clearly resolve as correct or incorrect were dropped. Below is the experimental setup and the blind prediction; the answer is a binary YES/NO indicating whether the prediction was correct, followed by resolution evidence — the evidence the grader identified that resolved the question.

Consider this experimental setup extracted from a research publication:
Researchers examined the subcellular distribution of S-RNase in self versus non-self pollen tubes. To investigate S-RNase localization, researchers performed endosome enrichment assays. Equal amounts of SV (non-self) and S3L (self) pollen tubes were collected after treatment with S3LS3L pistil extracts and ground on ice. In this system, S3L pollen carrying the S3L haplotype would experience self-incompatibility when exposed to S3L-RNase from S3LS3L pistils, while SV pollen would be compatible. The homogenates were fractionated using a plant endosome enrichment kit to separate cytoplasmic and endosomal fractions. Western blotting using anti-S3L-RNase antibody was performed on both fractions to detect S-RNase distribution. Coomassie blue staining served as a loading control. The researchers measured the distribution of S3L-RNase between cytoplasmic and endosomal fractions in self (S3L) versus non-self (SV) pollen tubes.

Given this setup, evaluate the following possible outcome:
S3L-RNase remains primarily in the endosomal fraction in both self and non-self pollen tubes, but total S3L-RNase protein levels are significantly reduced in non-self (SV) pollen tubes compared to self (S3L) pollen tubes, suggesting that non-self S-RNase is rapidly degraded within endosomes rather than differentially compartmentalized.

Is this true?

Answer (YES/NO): NO